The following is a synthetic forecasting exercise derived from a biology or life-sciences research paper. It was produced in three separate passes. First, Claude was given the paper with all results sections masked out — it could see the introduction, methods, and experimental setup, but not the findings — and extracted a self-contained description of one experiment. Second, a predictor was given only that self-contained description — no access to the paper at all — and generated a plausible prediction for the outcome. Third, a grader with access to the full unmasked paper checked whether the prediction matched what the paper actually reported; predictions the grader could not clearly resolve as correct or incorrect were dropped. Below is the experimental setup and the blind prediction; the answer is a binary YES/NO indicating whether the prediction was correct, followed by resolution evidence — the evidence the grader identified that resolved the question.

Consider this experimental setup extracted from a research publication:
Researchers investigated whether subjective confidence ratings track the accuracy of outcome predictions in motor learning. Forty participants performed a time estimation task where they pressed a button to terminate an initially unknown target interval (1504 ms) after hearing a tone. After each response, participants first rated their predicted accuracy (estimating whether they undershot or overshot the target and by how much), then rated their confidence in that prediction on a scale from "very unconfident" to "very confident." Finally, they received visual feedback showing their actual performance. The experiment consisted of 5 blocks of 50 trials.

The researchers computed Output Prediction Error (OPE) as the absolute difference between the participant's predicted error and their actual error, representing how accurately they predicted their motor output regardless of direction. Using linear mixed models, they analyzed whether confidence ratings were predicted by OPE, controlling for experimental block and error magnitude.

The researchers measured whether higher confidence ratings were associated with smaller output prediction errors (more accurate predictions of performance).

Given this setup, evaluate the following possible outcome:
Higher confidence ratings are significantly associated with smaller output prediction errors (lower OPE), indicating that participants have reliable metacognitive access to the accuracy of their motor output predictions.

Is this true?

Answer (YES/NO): YES